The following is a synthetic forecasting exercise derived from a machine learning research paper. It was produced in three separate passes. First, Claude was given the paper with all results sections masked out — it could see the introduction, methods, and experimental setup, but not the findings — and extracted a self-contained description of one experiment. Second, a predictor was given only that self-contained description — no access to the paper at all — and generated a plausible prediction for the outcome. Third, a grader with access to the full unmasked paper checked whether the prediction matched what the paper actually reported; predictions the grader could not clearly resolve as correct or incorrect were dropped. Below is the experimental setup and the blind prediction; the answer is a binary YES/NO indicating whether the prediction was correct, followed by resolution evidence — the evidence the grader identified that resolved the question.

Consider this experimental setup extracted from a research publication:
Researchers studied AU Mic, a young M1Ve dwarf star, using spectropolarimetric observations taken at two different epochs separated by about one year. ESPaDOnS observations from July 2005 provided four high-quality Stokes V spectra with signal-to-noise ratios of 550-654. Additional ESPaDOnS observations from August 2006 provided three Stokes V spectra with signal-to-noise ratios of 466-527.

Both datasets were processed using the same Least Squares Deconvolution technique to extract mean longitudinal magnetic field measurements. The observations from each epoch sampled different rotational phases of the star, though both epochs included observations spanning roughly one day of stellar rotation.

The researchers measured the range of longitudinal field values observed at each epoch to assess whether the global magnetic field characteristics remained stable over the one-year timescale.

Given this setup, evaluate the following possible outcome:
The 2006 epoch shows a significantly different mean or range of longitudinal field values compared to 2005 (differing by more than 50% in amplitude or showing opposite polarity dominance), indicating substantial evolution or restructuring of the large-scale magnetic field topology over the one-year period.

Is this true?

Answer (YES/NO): NO